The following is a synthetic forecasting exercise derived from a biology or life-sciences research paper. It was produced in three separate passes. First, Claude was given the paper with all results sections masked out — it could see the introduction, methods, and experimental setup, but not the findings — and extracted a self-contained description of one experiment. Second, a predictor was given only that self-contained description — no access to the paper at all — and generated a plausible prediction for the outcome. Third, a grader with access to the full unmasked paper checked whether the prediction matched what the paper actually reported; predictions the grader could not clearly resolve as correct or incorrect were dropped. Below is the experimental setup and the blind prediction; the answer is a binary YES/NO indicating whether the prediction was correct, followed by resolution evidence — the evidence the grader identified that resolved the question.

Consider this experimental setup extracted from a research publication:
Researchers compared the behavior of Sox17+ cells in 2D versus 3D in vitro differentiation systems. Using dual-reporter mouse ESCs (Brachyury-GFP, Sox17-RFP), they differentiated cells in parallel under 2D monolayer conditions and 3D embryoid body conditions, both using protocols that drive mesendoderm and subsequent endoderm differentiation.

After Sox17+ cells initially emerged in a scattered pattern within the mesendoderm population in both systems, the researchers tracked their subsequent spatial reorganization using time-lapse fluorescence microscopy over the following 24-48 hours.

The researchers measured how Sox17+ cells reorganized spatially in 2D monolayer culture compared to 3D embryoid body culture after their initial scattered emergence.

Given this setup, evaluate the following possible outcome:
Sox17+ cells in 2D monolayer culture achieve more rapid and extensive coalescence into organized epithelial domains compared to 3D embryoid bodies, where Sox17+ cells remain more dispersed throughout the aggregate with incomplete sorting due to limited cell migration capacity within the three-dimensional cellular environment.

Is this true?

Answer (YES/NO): NO